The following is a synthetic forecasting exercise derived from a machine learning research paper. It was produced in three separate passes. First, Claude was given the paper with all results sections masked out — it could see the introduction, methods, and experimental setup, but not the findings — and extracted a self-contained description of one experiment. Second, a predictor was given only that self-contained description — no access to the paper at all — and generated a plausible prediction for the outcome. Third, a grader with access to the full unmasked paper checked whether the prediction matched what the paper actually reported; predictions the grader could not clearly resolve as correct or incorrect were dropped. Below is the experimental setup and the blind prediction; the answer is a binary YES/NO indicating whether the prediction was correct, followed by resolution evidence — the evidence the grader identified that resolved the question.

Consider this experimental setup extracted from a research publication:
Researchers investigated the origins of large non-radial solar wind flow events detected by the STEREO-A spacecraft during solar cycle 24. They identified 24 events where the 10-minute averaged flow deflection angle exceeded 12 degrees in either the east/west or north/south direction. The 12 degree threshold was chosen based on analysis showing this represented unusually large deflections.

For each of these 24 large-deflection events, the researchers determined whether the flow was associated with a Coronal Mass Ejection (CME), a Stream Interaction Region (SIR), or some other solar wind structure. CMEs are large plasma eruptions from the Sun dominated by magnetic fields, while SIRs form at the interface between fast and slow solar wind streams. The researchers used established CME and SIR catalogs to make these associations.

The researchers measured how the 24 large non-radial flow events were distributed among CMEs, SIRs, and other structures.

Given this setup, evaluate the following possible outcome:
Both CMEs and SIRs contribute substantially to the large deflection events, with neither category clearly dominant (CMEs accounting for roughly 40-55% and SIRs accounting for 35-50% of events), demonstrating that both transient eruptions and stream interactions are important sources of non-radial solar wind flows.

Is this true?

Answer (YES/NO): YES